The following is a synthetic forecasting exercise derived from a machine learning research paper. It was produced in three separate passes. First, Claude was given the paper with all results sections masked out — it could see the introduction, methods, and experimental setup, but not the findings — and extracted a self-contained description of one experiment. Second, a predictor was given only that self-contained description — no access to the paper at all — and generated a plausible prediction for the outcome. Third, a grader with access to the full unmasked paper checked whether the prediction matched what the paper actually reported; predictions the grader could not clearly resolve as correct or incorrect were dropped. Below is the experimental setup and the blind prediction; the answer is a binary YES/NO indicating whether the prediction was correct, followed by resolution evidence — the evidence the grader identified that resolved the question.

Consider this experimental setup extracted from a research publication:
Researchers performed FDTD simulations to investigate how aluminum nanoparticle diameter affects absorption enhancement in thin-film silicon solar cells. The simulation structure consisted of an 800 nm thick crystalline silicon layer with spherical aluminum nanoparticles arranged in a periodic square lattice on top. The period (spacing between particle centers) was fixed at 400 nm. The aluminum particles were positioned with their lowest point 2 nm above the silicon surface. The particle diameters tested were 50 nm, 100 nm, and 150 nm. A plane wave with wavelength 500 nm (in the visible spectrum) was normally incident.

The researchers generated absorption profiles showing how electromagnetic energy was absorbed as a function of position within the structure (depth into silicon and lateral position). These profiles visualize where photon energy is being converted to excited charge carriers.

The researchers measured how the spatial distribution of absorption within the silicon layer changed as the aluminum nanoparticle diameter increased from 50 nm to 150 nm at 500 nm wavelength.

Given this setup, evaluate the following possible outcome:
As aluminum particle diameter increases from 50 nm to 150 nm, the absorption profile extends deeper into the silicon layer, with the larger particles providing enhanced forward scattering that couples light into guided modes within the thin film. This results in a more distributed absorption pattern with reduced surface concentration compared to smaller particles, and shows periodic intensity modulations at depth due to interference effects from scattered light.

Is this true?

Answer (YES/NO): NO